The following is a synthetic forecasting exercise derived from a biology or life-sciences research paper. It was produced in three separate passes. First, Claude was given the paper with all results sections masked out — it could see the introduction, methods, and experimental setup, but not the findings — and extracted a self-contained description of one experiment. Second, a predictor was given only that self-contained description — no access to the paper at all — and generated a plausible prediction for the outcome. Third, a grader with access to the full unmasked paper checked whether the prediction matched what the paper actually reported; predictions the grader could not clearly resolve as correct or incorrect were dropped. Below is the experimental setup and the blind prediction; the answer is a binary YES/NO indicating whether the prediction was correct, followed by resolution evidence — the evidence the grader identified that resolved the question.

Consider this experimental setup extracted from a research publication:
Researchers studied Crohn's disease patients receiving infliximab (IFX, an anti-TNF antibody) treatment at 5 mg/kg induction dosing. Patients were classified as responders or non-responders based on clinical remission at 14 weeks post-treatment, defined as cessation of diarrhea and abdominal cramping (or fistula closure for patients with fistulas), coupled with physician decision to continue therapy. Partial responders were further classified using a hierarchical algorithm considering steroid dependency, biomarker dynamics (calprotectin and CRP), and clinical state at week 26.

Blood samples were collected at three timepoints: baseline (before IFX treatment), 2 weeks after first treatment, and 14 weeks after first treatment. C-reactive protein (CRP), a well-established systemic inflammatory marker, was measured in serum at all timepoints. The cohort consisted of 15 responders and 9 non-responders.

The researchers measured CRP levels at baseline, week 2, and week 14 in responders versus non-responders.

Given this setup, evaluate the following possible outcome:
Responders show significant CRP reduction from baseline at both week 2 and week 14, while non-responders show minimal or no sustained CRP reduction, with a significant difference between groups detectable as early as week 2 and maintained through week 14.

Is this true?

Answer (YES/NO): NO